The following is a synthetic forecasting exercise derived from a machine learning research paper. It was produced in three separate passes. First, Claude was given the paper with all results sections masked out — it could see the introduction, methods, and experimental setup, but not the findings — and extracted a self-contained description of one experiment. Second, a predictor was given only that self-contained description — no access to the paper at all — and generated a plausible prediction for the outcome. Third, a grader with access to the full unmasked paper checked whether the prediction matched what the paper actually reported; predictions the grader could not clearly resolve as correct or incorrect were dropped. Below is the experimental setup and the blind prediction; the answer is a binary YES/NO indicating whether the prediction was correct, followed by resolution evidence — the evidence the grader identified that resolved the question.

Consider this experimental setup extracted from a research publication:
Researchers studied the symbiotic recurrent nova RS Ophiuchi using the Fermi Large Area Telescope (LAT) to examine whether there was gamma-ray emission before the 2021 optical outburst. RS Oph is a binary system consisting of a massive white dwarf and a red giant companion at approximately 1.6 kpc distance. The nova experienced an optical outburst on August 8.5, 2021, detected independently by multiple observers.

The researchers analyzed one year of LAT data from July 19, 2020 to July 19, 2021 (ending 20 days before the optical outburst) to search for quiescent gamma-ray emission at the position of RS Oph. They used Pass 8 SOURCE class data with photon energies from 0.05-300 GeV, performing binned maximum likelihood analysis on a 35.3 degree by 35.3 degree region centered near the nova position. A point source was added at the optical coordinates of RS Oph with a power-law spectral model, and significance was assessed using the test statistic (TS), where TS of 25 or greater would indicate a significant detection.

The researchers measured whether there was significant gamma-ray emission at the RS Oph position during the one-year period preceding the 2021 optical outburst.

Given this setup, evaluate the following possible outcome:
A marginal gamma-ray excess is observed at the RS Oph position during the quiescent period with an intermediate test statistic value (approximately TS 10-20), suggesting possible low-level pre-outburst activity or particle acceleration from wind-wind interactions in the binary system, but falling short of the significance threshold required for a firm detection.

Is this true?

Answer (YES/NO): NO